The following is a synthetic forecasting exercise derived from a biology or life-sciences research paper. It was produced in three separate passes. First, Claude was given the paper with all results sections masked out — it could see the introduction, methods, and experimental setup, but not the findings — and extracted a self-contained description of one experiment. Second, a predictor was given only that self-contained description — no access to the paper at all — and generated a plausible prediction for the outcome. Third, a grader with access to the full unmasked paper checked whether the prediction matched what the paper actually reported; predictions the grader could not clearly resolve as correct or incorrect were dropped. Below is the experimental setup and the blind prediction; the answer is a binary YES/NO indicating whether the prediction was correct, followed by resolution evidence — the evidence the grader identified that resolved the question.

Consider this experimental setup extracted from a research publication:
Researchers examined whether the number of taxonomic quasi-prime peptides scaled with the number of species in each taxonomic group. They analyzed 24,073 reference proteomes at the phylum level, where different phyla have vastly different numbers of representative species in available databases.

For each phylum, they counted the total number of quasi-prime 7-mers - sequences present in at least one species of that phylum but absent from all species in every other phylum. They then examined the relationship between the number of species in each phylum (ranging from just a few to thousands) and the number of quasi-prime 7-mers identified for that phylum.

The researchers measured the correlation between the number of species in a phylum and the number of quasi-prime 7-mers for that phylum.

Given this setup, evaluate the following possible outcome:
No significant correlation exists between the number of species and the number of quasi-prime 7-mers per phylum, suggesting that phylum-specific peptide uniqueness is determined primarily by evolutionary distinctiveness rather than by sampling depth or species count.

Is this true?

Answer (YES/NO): NO